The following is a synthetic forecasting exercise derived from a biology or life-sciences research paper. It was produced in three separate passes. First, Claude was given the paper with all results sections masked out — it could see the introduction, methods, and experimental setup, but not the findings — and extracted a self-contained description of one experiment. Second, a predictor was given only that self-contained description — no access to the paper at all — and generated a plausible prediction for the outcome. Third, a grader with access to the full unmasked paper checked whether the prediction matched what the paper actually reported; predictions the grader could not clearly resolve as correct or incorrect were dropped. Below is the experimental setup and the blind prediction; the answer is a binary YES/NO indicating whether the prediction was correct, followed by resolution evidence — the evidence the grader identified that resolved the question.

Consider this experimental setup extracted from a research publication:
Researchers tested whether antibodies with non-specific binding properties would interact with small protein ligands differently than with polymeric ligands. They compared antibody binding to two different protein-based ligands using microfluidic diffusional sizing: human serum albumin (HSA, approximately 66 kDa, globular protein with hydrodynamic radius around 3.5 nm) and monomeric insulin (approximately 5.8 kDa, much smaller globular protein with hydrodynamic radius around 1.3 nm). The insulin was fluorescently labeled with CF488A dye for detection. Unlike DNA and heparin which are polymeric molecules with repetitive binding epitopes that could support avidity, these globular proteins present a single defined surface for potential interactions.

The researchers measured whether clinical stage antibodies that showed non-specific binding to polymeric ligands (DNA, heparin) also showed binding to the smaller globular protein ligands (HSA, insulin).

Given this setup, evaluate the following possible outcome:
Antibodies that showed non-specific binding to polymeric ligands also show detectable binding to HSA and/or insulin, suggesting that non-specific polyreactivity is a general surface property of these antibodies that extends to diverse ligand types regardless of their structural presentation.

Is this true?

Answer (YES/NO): NO